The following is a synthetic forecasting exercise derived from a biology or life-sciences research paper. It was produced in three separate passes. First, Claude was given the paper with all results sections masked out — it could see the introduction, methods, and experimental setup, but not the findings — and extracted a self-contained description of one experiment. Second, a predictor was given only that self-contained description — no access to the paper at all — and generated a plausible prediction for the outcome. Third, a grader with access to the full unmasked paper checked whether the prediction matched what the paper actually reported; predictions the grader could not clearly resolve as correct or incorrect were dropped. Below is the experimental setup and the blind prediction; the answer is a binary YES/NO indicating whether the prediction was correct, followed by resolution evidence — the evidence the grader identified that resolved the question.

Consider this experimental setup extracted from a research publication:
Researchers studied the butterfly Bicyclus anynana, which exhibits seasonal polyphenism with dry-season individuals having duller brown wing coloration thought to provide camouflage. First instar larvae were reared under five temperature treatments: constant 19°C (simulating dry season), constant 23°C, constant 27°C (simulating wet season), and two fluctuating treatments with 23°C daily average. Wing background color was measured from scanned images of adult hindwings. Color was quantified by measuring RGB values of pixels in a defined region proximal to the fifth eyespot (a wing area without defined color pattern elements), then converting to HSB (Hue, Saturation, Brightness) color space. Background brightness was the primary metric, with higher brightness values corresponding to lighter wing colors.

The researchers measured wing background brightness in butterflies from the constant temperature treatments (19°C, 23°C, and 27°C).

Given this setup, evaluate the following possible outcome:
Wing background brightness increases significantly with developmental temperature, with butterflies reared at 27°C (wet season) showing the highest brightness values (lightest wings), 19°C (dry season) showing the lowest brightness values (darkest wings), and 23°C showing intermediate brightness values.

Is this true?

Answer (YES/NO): NO